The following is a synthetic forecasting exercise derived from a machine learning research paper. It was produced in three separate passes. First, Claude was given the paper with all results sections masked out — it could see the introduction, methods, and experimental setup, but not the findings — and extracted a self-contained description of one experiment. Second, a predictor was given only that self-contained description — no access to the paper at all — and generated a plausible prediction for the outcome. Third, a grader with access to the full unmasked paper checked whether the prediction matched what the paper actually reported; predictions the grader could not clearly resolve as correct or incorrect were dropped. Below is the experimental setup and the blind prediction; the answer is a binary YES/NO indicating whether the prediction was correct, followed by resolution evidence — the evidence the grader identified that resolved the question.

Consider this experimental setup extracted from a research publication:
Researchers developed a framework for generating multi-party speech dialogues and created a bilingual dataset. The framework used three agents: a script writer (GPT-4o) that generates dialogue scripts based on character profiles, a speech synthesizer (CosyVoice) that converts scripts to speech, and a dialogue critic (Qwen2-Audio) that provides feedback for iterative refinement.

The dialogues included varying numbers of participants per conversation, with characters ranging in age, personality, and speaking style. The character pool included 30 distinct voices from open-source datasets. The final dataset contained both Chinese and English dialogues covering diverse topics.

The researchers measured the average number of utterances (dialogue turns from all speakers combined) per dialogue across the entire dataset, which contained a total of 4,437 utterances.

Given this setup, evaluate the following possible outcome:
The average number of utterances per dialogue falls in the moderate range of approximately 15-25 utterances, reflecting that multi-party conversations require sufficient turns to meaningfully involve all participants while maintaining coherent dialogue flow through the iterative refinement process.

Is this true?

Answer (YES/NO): NO